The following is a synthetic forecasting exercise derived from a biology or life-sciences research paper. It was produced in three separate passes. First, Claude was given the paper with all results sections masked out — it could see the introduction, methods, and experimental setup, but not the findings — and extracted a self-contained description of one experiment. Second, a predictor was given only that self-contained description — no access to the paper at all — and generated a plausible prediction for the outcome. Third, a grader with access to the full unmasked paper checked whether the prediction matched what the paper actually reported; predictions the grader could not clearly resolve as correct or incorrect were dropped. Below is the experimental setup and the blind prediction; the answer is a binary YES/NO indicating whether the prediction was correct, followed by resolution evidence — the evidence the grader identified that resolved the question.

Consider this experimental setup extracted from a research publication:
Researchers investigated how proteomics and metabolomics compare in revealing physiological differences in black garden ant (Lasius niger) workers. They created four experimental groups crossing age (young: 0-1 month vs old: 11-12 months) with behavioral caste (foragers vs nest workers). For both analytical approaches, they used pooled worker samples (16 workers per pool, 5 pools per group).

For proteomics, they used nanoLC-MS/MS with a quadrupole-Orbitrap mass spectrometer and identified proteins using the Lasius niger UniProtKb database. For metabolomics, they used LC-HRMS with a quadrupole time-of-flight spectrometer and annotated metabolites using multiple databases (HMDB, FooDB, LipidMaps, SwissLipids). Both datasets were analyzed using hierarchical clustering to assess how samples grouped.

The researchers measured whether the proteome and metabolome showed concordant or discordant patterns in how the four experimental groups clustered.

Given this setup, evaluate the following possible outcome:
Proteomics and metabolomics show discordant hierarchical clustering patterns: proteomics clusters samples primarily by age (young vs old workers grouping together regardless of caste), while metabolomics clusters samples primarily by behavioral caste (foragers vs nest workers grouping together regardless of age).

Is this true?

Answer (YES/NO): YES